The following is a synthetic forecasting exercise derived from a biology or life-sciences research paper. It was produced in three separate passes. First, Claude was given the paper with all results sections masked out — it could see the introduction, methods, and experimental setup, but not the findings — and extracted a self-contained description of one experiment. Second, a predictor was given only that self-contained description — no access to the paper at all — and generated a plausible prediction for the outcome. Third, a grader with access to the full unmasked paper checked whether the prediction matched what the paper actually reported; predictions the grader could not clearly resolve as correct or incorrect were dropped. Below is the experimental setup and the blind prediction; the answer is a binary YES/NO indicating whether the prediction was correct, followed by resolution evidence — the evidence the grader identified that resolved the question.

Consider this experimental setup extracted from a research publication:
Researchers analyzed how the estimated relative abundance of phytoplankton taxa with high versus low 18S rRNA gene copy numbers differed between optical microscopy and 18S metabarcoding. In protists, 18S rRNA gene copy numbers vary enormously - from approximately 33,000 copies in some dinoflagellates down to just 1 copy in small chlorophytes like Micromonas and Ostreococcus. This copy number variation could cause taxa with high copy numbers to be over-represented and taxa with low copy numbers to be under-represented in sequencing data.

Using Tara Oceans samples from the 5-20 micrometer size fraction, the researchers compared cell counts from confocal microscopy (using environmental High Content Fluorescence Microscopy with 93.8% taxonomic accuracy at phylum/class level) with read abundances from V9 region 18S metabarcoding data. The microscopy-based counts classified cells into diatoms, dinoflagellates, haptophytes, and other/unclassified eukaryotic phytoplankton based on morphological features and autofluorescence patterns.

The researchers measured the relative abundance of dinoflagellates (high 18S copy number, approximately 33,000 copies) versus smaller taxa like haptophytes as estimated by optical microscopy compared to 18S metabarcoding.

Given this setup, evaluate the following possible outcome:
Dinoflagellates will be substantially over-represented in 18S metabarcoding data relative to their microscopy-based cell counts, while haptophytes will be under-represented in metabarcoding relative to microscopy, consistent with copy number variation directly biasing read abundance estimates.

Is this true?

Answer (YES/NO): NO